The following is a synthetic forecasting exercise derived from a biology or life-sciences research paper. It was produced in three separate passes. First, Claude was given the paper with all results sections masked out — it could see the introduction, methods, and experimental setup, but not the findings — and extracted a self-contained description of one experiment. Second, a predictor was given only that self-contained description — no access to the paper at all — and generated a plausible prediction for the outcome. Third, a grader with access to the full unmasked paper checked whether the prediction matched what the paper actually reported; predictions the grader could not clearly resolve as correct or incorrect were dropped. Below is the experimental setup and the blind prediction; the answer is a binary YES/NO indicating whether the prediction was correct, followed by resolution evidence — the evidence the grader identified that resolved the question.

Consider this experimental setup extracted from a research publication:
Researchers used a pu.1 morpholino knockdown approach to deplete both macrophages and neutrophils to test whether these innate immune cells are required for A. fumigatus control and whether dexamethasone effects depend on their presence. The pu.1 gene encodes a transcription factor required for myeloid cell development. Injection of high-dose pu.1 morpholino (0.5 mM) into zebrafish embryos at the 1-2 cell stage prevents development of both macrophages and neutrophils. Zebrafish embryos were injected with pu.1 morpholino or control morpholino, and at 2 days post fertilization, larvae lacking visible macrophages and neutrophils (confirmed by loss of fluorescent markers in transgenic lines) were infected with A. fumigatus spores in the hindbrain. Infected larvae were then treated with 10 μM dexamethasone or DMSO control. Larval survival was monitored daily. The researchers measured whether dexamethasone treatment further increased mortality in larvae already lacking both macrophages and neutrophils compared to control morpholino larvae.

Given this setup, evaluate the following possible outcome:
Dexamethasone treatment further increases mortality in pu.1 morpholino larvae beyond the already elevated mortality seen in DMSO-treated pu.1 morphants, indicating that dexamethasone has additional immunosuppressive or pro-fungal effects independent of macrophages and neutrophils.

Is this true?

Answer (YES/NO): NO